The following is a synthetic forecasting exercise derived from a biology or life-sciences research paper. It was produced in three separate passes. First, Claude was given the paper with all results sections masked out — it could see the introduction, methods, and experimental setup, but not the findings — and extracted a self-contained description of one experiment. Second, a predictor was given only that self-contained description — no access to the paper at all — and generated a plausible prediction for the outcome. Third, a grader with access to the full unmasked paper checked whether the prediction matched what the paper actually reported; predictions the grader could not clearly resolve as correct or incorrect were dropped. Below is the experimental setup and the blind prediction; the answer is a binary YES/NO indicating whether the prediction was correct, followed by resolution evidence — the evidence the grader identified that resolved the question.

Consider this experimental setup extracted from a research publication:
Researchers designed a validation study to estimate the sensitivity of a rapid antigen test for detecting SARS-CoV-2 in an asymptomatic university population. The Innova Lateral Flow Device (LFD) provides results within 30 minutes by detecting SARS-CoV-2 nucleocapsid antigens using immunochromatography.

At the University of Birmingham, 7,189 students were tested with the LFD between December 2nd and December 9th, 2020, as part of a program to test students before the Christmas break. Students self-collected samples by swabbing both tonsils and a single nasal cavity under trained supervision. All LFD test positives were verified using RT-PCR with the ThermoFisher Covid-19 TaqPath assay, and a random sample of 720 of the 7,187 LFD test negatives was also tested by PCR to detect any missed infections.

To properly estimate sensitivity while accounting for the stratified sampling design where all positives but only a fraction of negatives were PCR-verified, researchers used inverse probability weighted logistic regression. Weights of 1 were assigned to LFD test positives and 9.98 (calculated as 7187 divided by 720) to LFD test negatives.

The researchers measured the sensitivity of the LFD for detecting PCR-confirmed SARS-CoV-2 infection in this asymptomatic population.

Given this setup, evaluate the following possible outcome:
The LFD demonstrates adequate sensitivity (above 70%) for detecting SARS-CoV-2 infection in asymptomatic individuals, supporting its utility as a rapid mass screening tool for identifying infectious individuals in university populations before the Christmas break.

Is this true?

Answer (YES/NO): NO